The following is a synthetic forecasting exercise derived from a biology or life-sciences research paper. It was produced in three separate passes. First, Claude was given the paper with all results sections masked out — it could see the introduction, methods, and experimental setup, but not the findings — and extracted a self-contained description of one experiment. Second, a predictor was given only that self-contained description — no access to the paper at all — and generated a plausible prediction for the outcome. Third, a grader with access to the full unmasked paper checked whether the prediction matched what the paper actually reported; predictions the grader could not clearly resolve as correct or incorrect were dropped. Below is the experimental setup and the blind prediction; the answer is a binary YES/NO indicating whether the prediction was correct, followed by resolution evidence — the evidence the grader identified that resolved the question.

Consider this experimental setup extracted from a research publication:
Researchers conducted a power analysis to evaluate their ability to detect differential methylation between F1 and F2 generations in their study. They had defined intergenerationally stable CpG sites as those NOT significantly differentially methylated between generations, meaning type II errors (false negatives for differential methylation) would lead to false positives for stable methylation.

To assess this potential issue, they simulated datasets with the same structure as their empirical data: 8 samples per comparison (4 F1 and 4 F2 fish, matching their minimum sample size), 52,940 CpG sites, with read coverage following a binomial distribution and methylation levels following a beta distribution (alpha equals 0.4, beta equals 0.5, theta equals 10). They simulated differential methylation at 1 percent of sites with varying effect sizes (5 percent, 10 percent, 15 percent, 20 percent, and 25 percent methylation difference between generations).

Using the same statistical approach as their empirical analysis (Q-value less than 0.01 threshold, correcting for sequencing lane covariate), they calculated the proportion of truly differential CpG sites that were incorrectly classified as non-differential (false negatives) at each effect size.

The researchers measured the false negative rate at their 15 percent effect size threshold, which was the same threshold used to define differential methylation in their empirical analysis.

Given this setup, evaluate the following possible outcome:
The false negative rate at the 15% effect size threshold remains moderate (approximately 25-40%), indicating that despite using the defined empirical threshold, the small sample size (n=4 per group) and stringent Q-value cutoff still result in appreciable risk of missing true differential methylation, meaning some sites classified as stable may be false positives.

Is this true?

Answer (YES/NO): NO